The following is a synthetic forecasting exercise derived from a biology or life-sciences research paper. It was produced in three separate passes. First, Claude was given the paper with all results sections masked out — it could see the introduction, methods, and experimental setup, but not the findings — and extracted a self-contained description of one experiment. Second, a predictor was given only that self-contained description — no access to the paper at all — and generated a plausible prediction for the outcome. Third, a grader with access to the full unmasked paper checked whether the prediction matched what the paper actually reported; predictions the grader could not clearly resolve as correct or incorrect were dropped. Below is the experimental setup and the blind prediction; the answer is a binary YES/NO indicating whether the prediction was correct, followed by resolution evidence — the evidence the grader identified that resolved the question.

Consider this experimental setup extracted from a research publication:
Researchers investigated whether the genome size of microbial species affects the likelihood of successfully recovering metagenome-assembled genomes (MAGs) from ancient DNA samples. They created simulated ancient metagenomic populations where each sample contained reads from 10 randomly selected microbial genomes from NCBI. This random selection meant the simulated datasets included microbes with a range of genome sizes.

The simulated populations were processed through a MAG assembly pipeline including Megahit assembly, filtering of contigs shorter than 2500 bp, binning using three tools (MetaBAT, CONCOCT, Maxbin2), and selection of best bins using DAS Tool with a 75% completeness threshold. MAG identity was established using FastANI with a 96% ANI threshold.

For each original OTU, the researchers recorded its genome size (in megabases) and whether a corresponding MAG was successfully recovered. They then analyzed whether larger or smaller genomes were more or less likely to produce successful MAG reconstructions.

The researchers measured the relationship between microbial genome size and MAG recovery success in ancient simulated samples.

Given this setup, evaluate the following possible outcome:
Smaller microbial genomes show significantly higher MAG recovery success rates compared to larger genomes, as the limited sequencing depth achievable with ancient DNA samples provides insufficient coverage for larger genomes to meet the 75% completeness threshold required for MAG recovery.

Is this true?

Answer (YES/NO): YES